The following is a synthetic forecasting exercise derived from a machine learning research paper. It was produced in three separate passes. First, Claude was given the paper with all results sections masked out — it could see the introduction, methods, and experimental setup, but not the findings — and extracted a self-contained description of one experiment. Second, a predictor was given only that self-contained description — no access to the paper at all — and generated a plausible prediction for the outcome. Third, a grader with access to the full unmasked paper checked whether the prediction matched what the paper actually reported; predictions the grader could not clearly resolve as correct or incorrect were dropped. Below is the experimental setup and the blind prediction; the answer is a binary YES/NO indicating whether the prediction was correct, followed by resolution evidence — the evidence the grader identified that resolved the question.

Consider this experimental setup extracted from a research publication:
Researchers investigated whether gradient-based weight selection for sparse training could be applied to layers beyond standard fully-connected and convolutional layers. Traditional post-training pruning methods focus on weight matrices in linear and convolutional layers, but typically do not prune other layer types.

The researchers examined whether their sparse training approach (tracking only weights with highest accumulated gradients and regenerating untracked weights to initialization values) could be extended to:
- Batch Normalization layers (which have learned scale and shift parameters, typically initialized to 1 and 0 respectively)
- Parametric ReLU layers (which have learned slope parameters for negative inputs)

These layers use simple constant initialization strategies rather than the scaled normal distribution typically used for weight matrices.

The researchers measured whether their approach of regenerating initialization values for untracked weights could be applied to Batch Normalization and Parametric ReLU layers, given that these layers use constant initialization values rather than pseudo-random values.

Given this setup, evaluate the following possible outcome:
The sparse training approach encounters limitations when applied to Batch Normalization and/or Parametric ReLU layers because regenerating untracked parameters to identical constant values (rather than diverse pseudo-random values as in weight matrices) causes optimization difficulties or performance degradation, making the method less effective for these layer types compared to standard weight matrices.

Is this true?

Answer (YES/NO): NO